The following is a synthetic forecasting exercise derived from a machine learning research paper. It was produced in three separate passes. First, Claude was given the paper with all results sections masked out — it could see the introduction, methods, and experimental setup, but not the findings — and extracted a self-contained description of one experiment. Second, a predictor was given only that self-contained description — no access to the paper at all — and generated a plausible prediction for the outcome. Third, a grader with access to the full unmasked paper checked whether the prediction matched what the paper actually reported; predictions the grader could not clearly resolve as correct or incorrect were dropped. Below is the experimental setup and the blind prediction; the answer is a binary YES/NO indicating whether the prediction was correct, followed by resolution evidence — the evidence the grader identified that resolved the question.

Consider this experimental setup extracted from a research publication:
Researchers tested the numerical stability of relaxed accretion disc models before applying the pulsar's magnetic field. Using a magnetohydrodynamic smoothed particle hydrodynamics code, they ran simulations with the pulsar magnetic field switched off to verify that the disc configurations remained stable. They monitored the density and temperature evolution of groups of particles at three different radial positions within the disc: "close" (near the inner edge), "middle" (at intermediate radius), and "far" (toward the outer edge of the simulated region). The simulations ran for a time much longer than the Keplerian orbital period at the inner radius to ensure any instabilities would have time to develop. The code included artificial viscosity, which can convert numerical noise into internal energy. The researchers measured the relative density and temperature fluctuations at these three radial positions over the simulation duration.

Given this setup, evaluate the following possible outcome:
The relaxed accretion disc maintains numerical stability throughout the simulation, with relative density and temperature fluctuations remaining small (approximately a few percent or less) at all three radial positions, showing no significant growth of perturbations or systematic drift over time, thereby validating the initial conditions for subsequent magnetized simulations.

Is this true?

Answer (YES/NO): NO